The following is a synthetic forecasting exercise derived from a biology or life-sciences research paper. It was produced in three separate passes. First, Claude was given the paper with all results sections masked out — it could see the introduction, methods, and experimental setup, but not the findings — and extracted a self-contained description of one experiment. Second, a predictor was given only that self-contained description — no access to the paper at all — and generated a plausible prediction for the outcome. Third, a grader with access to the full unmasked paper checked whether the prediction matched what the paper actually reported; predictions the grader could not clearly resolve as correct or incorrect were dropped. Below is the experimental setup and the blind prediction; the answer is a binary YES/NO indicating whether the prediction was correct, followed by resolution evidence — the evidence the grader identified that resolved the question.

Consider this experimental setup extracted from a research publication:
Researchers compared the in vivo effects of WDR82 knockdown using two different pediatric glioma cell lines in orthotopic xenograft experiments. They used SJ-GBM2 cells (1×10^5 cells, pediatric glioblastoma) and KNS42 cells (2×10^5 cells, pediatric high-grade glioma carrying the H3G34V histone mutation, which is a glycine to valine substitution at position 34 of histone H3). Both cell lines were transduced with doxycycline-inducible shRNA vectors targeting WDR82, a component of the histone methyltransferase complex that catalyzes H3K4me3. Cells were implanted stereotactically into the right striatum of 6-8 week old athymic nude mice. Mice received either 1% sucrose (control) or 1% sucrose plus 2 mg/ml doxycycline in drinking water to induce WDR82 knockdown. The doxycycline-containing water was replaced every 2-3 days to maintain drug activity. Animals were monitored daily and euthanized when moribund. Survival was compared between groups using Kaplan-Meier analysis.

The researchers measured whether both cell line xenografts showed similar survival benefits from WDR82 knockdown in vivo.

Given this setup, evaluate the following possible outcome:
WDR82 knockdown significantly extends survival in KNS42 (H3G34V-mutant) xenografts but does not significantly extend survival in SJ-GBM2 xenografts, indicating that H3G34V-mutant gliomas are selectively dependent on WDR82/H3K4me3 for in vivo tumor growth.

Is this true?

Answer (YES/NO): NO